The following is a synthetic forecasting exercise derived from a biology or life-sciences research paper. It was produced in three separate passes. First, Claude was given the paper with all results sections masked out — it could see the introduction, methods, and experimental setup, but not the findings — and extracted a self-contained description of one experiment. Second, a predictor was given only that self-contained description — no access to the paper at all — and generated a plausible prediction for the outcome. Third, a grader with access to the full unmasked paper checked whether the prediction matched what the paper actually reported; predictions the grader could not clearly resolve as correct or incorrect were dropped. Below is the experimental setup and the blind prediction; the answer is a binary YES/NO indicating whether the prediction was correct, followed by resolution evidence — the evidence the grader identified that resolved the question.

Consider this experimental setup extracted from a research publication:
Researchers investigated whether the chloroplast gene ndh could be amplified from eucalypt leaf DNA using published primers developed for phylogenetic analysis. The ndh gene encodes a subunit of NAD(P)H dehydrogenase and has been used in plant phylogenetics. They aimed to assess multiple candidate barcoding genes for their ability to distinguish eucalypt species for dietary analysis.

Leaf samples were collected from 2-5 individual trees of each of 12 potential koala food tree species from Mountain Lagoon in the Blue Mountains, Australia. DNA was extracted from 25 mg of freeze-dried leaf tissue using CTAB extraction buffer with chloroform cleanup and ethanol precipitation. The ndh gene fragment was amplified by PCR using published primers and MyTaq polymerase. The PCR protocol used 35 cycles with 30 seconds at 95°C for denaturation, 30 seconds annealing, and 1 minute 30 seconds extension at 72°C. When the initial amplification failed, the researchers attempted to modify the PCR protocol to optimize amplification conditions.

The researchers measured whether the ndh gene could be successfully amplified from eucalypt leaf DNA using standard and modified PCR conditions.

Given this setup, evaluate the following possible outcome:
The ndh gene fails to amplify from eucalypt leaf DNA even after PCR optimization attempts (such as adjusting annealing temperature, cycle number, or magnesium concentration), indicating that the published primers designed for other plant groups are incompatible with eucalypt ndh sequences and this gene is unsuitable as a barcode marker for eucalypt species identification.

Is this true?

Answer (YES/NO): YES